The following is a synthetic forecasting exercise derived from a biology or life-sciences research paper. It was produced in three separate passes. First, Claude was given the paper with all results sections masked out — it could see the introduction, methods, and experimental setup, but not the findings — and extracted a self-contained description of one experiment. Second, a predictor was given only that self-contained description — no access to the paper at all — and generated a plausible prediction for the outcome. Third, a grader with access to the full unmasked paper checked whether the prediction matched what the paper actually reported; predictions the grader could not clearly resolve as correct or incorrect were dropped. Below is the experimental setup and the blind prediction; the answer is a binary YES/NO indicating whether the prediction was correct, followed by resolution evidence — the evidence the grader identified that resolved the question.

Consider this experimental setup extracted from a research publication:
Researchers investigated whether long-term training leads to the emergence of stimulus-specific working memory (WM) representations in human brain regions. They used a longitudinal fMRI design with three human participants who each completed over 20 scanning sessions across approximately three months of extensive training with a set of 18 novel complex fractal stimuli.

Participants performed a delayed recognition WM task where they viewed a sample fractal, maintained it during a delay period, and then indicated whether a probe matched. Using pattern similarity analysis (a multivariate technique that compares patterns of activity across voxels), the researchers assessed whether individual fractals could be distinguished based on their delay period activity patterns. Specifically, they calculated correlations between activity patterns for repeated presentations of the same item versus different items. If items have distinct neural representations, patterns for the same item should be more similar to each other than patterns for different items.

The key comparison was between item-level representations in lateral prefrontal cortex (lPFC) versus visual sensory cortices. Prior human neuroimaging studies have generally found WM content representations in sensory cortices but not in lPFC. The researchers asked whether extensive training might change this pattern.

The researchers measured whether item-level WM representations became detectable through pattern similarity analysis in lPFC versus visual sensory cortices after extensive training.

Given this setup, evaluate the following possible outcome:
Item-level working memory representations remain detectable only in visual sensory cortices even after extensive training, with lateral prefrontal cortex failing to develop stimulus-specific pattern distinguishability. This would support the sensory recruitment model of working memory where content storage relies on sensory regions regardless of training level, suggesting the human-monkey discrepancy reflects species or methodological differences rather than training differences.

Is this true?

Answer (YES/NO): NO